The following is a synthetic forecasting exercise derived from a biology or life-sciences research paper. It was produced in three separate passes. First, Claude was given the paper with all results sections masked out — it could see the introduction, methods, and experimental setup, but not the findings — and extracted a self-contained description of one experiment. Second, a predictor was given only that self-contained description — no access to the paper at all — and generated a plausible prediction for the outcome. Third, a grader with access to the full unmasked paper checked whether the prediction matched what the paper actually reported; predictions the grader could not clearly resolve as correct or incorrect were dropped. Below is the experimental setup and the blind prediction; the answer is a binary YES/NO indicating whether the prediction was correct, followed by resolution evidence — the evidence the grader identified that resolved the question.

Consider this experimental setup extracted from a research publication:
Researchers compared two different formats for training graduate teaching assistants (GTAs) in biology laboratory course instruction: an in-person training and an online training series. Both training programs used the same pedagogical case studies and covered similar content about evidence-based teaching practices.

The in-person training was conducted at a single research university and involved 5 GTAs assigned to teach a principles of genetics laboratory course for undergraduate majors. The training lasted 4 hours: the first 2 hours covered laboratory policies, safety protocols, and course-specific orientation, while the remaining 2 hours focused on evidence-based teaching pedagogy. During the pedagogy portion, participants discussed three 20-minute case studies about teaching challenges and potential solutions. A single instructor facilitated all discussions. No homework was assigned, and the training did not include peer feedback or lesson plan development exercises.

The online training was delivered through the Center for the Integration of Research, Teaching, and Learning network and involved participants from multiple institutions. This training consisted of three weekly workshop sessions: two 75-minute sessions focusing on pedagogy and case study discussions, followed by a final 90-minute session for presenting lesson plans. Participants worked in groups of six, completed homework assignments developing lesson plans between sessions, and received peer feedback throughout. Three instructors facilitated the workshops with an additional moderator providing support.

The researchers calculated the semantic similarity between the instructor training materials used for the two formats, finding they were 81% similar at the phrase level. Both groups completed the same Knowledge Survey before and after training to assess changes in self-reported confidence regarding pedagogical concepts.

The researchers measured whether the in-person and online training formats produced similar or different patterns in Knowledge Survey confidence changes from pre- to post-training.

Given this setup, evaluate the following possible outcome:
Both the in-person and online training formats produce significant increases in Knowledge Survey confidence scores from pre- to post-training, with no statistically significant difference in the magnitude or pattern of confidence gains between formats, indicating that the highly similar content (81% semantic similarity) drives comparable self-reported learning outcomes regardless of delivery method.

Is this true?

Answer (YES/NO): NO